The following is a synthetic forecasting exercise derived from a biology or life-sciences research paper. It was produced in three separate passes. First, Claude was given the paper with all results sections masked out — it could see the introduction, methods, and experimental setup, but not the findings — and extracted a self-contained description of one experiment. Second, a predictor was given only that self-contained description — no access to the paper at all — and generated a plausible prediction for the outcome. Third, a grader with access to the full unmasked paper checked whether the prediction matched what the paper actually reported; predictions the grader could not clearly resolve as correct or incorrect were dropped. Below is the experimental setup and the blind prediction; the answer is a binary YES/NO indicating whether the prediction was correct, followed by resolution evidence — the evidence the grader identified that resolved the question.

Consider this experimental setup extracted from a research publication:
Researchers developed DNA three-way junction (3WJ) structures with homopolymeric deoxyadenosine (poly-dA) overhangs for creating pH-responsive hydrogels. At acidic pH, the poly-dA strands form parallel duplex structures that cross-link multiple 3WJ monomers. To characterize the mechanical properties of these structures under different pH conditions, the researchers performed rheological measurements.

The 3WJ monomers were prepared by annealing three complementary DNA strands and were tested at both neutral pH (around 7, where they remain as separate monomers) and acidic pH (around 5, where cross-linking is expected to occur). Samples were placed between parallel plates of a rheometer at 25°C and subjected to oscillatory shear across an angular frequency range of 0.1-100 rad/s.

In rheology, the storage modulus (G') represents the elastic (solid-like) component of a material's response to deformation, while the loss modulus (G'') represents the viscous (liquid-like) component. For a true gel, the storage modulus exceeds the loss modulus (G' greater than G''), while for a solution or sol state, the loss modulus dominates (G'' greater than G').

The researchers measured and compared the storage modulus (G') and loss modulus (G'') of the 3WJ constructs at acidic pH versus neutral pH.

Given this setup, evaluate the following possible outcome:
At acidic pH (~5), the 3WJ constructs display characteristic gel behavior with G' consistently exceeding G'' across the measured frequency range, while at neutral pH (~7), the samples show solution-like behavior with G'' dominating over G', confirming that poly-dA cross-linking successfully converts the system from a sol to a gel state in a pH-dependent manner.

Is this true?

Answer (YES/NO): YES